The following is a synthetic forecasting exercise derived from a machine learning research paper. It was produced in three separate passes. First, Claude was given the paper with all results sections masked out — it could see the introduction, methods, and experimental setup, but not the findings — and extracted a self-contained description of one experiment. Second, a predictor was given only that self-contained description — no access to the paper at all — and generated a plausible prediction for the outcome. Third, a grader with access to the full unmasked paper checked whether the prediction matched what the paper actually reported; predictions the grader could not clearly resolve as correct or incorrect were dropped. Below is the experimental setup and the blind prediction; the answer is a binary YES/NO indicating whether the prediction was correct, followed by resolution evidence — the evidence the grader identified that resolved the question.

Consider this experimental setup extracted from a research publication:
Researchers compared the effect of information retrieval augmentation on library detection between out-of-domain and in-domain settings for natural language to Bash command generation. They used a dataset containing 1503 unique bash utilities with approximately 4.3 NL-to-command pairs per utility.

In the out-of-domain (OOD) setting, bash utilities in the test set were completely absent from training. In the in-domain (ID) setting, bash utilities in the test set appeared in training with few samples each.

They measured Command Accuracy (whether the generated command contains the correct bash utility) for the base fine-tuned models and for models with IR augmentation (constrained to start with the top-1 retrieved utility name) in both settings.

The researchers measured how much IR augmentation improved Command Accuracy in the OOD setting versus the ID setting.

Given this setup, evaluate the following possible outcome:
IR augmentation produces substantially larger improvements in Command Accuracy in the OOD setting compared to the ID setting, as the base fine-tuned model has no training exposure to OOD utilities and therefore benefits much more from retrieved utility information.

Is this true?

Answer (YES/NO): YES